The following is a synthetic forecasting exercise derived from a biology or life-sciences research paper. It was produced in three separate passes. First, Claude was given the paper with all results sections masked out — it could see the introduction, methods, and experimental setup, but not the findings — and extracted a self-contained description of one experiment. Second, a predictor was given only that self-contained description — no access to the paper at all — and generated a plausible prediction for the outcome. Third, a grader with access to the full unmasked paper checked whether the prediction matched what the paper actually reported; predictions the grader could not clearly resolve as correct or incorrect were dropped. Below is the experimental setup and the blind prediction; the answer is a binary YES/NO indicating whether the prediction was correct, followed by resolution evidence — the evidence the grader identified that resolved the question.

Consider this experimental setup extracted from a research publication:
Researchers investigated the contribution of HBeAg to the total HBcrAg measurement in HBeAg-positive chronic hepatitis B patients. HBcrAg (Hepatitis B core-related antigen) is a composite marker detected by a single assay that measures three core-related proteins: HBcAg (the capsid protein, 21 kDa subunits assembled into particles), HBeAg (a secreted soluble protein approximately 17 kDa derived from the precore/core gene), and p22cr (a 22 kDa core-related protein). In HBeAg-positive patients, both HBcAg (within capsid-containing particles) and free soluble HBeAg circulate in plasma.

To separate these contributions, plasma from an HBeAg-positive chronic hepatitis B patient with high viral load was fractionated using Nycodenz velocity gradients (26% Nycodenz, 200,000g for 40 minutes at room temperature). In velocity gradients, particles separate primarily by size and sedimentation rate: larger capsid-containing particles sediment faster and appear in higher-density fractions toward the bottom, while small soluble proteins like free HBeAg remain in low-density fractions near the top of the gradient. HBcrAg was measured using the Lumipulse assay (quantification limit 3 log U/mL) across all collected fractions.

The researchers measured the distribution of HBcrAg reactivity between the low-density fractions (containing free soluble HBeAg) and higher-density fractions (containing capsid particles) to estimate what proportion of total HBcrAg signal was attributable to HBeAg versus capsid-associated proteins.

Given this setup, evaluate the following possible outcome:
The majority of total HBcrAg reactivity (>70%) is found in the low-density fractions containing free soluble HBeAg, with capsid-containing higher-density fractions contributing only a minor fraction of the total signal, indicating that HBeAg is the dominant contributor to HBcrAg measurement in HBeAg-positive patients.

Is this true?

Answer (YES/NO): NO